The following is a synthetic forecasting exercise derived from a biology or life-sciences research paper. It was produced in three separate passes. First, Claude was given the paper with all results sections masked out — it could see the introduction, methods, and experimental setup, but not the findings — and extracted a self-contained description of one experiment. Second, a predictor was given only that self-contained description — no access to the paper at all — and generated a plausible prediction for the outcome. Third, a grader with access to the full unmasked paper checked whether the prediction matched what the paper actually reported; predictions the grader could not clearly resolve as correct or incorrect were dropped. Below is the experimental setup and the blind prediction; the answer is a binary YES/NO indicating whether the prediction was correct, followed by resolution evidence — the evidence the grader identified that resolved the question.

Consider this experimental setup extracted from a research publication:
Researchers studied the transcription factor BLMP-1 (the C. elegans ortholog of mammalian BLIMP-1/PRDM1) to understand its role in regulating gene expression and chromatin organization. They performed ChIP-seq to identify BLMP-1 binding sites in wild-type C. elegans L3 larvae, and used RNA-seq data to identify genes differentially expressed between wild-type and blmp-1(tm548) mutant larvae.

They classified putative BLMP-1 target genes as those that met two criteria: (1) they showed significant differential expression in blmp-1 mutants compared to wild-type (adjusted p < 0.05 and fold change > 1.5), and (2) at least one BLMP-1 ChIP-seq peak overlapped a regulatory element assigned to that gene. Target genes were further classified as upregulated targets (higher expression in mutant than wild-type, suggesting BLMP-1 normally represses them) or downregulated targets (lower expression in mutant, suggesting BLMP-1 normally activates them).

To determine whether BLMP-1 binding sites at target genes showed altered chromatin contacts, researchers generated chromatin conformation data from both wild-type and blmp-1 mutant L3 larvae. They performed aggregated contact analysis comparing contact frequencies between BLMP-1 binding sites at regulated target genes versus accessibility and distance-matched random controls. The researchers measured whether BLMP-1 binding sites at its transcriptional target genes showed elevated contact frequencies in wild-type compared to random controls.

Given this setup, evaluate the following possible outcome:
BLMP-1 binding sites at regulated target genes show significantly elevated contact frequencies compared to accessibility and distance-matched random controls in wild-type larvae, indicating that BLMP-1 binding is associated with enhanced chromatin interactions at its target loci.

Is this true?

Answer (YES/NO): YES